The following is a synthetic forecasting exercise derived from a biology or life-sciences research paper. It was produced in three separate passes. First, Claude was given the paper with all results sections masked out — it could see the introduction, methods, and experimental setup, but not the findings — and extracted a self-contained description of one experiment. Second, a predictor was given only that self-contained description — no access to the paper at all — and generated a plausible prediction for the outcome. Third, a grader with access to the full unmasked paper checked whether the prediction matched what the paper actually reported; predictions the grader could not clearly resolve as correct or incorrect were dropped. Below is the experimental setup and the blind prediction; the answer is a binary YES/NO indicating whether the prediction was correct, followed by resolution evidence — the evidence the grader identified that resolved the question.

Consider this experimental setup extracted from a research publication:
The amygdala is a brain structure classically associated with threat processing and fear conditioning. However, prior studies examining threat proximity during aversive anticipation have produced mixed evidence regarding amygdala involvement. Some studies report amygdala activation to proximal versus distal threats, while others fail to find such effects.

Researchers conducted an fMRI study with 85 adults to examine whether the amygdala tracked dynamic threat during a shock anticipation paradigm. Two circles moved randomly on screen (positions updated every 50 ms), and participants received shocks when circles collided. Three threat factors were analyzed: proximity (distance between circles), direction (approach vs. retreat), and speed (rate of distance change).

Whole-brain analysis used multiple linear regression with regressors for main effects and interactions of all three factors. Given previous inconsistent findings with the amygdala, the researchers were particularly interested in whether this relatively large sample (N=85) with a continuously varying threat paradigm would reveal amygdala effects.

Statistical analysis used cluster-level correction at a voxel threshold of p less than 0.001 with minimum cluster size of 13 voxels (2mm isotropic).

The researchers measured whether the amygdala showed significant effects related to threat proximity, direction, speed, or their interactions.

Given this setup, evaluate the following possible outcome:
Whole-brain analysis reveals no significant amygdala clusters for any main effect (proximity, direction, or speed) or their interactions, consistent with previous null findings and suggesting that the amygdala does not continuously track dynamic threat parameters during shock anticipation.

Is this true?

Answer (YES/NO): NO